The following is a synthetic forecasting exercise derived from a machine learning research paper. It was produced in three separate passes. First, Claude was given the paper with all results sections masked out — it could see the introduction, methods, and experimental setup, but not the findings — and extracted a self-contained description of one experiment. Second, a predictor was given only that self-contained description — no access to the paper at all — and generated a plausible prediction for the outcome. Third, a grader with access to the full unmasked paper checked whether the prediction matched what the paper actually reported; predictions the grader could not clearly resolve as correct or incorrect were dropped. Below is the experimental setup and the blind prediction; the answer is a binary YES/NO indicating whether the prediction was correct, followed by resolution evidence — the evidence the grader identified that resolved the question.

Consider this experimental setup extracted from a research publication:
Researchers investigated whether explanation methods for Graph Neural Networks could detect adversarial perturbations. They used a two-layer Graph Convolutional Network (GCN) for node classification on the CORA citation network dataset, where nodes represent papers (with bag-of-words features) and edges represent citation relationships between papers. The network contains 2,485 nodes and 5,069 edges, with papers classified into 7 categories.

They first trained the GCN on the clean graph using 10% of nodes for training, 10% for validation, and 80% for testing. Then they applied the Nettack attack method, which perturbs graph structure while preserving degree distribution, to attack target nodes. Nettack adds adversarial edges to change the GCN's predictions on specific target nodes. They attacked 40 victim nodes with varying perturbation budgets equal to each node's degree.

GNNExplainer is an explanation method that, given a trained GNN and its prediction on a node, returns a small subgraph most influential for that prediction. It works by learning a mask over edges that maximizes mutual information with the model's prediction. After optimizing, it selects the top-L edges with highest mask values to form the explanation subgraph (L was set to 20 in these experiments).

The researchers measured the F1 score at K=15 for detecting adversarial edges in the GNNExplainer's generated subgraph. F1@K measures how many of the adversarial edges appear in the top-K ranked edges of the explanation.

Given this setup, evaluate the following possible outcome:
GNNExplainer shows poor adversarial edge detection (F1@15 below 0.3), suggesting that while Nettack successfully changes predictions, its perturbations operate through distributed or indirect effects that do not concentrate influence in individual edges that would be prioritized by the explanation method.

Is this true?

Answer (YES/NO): NO